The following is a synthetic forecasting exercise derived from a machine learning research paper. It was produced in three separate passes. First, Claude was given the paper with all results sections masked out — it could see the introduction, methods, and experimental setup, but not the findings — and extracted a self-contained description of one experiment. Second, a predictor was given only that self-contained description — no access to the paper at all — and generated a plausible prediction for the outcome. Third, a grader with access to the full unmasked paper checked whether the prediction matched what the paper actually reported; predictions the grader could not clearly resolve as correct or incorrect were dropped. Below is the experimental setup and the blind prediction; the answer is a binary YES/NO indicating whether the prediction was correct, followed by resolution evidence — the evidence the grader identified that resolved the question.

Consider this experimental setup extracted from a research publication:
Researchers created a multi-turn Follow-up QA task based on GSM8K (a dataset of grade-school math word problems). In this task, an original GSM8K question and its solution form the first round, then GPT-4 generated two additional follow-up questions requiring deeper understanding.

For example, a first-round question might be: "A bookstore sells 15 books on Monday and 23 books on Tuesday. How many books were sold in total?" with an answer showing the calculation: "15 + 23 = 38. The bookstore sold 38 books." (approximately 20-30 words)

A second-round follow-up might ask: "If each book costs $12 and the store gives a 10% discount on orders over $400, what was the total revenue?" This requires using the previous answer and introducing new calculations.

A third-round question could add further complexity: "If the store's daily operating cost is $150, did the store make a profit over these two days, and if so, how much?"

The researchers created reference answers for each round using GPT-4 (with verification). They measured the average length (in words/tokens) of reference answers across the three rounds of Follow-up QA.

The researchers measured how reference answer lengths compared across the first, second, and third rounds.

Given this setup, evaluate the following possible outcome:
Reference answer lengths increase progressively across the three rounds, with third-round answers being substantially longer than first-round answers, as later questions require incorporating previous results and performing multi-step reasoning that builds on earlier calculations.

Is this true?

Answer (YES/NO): YES